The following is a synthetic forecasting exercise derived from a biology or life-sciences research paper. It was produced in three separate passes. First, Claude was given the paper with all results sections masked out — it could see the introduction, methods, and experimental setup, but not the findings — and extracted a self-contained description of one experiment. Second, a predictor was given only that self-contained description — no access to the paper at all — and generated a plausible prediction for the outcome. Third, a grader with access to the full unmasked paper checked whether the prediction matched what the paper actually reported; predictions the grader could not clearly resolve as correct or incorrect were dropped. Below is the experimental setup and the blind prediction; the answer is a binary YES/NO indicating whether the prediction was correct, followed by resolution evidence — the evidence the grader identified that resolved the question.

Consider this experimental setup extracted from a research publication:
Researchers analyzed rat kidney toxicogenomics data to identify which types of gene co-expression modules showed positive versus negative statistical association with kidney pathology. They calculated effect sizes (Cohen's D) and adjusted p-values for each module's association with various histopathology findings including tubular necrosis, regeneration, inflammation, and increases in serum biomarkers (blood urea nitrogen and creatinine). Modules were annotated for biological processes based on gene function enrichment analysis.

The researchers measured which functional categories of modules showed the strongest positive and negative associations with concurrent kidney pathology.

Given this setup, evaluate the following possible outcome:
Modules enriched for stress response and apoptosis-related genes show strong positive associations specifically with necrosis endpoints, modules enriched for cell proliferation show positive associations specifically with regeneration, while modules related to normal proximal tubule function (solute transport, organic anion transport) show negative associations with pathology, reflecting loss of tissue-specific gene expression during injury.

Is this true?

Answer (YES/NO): NO